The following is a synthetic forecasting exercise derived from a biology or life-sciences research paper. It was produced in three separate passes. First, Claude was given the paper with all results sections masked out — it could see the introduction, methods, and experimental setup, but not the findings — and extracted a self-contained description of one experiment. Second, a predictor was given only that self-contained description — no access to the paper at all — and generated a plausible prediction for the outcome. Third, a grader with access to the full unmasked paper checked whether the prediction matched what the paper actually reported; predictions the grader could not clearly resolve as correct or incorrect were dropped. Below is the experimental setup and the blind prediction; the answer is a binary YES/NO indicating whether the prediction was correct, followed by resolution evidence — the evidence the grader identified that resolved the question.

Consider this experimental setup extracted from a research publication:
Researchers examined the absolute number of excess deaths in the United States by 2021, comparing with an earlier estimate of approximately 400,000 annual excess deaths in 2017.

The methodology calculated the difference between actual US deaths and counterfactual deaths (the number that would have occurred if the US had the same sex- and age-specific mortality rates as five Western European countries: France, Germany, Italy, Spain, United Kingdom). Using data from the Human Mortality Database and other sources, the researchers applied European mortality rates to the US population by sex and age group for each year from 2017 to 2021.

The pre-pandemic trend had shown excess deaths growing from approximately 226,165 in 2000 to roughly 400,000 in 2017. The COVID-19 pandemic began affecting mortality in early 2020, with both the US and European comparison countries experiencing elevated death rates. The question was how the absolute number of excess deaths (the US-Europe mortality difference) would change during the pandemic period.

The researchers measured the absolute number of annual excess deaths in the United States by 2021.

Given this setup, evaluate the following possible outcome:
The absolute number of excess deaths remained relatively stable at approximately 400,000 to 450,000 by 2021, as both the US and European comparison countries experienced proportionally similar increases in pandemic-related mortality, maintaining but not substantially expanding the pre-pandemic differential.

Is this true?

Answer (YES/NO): NO